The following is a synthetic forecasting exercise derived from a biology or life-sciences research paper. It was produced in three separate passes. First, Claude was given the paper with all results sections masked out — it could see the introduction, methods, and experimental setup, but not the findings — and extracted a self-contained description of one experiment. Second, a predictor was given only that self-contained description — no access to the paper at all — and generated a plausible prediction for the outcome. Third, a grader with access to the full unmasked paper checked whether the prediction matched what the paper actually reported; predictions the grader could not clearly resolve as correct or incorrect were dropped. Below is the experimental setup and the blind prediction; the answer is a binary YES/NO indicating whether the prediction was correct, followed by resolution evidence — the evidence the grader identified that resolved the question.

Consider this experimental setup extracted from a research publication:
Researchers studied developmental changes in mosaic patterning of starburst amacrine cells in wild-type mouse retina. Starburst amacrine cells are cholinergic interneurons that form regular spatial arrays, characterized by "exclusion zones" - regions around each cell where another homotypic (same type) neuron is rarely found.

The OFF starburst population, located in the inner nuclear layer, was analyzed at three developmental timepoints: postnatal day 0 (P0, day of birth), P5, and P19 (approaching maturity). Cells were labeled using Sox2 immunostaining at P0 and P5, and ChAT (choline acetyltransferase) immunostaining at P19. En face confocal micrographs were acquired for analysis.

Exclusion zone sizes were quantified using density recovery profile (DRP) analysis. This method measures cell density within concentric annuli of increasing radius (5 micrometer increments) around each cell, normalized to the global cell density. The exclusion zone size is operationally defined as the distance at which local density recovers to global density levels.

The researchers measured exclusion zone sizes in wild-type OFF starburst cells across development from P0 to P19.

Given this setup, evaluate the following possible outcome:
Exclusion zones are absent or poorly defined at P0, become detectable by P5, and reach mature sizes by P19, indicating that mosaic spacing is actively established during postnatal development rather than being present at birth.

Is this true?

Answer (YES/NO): NO